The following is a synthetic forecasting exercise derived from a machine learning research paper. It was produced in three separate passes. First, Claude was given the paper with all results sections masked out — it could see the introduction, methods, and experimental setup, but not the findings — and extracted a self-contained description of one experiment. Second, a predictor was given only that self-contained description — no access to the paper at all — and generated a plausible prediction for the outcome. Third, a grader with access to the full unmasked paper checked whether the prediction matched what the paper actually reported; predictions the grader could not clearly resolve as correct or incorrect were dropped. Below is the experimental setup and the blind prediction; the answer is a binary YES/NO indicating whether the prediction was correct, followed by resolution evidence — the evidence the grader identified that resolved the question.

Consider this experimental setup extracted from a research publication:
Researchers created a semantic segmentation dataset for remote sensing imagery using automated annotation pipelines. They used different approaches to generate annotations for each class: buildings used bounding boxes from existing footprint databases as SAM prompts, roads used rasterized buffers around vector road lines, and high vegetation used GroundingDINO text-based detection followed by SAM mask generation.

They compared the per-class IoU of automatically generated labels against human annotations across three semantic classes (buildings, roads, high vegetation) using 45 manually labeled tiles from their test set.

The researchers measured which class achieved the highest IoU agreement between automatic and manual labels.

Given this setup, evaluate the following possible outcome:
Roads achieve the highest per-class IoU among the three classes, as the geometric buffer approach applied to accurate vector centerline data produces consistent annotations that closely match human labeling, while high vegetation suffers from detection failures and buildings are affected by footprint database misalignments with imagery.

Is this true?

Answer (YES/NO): NO